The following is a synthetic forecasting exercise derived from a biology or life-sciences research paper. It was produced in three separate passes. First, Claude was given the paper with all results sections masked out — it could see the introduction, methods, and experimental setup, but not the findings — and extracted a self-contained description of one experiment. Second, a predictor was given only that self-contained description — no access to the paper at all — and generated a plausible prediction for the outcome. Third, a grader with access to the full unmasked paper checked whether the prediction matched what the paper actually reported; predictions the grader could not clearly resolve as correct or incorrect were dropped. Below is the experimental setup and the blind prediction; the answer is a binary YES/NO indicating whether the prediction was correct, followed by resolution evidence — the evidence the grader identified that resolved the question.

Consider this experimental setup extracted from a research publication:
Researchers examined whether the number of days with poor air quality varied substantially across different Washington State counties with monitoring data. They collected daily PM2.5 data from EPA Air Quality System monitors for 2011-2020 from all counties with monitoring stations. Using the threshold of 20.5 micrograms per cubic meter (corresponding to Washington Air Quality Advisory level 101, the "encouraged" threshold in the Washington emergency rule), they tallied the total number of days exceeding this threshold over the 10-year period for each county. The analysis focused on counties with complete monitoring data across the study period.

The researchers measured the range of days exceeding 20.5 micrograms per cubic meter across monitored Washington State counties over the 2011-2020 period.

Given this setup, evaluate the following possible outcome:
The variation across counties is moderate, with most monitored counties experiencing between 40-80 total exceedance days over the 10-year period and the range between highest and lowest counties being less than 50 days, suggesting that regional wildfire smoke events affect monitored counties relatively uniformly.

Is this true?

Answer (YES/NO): NO